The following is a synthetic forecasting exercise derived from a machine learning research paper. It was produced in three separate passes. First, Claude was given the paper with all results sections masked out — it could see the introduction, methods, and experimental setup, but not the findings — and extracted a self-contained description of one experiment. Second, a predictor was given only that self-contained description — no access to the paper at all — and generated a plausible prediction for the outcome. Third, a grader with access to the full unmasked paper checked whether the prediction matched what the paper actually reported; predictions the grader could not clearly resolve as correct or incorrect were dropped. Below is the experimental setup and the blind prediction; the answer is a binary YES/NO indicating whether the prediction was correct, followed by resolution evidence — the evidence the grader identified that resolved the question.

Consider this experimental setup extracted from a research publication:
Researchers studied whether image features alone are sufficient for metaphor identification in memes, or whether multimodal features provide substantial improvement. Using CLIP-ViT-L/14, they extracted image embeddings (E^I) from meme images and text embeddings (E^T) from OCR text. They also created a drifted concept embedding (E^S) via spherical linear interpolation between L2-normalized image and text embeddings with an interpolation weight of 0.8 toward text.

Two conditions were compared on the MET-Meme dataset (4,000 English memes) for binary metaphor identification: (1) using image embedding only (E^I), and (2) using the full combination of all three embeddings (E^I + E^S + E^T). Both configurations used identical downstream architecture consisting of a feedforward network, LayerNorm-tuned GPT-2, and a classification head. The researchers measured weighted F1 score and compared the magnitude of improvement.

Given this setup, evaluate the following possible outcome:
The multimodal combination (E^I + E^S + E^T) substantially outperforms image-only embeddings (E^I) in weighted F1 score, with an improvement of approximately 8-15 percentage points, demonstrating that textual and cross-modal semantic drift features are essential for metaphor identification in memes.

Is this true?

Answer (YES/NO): NO